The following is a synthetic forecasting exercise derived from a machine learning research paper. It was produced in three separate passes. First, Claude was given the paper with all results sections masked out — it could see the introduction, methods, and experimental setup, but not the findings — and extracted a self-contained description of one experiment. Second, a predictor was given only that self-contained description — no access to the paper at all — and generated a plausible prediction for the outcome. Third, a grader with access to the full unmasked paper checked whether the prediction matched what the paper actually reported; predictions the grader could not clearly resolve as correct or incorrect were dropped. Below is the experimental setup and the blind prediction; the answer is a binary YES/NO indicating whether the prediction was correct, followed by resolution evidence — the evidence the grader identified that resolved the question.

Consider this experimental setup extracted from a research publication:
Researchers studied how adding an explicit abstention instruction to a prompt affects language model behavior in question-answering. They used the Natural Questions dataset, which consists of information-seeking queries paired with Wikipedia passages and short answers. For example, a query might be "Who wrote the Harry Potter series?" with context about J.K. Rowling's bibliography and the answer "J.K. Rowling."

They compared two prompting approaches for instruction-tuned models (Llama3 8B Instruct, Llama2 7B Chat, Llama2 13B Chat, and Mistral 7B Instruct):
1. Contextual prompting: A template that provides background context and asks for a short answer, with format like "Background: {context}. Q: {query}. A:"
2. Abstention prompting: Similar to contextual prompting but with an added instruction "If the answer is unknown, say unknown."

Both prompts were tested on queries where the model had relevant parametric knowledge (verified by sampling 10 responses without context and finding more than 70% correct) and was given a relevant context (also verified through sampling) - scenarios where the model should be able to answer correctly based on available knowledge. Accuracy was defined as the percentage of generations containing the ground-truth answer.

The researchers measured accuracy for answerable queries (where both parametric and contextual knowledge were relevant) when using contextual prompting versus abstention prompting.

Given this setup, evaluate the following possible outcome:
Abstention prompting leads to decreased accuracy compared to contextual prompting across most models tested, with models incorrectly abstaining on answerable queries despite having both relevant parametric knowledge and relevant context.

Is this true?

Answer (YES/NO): YES